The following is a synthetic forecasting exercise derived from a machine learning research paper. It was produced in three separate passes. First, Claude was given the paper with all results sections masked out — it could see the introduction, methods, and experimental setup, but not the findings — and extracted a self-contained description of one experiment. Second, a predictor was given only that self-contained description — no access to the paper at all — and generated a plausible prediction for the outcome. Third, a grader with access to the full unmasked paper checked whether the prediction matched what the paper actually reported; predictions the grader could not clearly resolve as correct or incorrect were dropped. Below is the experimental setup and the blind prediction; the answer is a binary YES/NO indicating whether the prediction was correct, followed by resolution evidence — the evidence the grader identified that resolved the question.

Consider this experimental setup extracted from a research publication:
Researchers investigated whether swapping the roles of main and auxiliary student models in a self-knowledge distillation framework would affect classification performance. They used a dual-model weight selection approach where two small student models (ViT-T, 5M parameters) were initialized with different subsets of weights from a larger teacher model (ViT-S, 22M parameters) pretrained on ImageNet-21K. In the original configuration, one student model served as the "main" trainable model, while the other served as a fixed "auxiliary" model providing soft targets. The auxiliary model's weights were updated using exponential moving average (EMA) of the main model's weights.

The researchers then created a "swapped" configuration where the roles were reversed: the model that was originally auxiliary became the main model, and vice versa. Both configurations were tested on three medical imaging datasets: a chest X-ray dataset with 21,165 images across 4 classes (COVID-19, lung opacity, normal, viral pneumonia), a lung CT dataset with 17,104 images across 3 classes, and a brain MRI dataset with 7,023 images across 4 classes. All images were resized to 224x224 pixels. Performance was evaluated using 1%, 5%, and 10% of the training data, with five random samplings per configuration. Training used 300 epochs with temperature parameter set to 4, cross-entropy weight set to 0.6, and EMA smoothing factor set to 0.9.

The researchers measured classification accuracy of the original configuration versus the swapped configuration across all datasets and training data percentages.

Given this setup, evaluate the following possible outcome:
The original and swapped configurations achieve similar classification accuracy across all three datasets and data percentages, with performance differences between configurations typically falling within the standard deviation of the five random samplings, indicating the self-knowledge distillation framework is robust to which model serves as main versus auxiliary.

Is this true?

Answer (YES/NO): YES